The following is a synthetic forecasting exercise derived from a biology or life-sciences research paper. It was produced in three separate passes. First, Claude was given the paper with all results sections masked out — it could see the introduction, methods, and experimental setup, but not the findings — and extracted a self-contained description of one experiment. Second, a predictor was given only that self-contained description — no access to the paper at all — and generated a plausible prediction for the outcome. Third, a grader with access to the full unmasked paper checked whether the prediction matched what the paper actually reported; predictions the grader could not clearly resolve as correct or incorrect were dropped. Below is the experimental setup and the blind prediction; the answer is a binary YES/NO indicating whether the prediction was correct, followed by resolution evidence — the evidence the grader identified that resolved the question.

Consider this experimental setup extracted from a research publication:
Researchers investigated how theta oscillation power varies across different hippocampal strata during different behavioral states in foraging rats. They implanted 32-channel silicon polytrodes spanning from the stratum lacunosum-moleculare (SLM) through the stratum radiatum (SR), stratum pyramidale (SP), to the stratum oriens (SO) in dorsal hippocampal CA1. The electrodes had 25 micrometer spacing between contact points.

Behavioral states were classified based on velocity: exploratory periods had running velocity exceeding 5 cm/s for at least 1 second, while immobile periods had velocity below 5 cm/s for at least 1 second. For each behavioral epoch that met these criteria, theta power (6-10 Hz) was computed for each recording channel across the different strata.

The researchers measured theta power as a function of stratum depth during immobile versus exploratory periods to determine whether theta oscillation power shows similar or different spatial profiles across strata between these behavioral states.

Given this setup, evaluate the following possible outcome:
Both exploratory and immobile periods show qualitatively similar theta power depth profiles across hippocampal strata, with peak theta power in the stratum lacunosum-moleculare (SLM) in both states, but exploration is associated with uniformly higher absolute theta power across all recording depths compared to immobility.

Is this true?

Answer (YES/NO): NO